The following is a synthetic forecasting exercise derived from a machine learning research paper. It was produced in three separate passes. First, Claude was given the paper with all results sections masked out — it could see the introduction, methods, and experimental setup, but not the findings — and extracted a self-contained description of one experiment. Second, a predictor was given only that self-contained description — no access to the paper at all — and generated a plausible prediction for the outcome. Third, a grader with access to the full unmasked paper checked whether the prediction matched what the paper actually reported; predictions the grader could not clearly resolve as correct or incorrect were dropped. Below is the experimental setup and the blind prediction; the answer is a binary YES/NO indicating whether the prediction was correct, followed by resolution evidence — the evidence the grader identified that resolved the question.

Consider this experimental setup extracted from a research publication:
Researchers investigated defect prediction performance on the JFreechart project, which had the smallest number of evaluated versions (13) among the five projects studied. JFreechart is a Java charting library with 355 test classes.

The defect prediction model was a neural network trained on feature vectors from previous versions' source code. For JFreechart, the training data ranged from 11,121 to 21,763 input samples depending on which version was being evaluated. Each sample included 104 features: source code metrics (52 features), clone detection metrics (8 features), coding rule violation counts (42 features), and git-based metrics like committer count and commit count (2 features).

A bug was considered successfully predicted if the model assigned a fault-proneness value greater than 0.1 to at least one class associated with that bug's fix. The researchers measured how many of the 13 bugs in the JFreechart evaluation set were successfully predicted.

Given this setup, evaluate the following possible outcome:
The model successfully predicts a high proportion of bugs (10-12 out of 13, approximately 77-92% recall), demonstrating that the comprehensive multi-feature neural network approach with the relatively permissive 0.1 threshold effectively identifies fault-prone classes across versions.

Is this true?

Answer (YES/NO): NO